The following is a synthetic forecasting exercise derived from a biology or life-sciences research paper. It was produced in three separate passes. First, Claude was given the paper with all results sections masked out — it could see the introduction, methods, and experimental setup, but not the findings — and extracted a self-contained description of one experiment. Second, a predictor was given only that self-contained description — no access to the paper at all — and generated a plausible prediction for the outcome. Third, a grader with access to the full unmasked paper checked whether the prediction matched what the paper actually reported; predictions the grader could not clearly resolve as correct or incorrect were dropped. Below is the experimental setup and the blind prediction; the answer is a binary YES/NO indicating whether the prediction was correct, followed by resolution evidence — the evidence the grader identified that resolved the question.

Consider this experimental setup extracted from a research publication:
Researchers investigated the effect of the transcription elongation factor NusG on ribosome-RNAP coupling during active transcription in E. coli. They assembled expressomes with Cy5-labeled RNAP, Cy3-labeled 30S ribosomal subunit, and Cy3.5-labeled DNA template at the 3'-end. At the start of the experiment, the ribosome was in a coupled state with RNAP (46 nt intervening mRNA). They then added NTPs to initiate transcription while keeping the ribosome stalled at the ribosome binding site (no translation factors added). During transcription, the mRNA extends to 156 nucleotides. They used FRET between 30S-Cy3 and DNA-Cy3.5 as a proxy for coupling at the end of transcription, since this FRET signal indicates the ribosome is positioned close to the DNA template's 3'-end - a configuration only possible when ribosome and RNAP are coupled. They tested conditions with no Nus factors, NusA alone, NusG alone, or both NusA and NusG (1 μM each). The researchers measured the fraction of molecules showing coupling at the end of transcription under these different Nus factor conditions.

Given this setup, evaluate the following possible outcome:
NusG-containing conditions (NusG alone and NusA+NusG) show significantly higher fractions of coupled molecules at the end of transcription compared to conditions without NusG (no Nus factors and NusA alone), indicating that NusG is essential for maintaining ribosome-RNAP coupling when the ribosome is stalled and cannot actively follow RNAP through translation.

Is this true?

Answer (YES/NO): NO